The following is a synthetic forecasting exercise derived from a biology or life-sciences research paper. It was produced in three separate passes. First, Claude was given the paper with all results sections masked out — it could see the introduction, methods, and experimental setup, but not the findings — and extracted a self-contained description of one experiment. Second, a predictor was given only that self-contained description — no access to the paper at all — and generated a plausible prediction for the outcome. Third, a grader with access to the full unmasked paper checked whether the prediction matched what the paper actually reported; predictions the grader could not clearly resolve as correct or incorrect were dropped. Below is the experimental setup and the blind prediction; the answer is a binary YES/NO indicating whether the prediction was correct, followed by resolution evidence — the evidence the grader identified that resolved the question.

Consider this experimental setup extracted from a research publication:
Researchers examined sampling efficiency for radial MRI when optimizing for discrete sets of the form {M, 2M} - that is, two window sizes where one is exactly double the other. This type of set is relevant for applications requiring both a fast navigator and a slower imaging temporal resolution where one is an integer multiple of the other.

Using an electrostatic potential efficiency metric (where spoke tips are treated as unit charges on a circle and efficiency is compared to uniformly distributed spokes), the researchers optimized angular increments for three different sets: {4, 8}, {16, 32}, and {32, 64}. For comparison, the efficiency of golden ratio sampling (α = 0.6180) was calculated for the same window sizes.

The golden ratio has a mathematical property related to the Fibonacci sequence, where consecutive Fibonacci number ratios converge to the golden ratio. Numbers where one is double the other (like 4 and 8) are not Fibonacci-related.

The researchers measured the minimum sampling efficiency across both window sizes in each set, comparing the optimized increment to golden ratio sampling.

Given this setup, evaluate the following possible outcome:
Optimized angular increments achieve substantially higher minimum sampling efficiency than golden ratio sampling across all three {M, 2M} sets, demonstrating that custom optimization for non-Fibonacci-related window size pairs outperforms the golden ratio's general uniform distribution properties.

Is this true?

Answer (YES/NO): NO